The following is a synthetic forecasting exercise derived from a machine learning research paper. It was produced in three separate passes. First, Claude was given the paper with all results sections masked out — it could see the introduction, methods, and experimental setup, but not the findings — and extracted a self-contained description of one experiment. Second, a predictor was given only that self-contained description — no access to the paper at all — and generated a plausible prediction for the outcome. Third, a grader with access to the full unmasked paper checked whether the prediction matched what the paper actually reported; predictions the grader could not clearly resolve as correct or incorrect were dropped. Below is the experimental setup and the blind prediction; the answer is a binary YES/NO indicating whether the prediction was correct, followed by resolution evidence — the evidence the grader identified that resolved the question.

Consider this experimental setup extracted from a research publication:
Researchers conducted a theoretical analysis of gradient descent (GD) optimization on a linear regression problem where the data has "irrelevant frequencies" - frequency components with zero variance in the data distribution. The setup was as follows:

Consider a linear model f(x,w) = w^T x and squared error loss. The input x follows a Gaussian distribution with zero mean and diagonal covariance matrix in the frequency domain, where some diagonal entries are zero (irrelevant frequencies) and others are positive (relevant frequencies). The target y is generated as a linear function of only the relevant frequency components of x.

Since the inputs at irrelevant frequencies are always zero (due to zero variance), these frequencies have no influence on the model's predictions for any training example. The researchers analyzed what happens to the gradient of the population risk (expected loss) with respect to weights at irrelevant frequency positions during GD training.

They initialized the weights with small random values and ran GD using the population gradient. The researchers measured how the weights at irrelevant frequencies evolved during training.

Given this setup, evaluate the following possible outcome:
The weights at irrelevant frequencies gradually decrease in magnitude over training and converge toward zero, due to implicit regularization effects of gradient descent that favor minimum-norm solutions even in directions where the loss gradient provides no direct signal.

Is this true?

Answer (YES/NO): NO